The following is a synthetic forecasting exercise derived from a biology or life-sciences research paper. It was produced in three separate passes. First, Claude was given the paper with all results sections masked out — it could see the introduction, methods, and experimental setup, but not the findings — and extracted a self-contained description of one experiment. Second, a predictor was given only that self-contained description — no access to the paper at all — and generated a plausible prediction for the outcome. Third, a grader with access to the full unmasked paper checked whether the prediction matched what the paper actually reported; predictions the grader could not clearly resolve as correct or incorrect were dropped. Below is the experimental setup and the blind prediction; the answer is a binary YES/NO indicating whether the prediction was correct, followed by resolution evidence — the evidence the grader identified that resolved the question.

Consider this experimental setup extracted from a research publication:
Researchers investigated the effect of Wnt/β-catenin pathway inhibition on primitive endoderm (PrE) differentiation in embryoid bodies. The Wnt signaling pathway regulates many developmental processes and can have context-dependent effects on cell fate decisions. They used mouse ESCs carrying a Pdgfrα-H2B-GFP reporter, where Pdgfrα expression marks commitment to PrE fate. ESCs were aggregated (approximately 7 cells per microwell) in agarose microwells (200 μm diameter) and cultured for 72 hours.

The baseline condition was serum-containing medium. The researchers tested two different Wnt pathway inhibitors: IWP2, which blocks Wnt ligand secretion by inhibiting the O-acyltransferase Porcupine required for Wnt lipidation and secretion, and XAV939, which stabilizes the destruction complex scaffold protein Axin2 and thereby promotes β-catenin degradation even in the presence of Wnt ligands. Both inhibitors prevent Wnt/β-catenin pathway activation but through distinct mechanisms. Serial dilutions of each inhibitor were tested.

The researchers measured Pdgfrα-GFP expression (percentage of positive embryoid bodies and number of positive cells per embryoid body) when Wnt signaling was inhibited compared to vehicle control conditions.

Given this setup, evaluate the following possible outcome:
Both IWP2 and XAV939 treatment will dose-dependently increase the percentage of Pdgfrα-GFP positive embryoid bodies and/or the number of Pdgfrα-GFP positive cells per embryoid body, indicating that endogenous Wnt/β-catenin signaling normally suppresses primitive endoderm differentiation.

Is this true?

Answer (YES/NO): NO